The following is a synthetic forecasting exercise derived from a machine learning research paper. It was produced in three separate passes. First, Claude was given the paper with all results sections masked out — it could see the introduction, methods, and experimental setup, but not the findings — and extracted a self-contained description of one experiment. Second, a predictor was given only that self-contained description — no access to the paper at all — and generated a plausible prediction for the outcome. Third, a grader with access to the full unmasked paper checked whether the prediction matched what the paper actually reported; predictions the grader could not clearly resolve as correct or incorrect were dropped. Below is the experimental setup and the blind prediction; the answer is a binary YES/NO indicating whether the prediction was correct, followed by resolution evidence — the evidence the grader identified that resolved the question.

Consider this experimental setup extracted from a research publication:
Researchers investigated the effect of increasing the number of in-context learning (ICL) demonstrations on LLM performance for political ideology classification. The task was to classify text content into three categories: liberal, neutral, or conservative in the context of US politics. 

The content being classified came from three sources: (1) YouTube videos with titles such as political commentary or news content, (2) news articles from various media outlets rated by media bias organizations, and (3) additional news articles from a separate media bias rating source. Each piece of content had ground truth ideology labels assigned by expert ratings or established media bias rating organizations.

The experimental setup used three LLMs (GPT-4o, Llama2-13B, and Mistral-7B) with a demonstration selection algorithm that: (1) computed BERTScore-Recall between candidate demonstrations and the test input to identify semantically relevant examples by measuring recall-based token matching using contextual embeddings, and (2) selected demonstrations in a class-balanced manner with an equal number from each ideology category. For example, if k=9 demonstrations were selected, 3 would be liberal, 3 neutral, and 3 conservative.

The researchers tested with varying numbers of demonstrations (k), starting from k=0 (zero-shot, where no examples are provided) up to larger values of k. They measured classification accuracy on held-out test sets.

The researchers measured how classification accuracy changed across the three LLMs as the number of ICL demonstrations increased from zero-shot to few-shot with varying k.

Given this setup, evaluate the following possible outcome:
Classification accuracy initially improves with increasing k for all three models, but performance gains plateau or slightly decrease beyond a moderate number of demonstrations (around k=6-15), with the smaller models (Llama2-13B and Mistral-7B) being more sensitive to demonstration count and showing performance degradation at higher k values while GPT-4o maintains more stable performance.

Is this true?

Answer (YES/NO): NO